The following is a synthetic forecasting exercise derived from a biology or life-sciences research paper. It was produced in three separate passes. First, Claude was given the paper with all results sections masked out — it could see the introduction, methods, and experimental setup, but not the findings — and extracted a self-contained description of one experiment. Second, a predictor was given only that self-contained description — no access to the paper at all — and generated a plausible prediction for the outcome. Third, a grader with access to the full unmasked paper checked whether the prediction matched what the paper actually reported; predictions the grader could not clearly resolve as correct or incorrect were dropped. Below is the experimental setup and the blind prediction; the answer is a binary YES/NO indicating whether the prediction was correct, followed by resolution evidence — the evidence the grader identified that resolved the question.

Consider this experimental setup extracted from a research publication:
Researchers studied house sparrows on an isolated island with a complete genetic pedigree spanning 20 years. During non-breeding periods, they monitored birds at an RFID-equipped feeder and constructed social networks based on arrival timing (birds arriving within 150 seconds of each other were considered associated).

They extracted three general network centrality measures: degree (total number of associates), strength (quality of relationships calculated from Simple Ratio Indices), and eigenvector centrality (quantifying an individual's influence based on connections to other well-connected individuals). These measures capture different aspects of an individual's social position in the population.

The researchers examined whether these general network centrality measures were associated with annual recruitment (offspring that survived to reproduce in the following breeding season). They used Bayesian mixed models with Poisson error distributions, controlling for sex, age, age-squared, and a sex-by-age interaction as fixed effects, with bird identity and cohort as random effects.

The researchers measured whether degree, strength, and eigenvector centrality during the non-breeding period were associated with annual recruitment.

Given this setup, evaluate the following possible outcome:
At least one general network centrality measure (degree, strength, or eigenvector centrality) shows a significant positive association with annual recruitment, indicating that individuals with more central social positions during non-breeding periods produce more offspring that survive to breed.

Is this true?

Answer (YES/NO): NO